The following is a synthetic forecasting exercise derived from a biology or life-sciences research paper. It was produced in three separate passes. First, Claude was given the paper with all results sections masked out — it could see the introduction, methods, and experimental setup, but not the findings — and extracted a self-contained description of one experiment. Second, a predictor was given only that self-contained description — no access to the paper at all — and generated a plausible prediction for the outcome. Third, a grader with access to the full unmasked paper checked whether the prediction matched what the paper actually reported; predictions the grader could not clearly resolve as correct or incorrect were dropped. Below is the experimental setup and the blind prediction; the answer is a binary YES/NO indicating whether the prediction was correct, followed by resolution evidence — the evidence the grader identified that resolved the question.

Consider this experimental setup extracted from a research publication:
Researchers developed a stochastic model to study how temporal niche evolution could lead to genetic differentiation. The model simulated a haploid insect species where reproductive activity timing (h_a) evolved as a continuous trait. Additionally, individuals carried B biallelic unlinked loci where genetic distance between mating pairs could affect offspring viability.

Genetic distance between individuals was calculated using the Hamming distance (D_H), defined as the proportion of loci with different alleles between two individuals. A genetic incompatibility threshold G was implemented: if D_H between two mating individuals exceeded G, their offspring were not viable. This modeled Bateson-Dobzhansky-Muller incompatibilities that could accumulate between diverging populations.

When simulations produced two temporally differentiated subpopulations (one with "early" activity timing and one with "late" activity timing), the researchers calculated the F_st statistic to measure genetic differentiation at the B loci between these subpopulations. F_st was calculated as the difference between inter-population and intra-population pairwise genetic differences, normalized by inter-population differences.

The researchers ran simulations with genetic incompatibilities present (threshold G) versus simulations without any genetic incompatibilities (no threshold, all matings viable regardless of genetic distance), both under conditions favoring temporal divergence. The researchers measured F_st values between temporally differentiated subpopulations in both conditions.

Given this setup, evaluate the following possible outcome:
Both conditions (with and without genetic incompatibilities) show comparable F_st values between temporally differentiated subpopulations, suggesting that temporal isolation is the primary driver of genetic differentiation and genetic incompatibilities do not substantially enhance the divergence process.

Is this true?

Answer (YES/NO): NO